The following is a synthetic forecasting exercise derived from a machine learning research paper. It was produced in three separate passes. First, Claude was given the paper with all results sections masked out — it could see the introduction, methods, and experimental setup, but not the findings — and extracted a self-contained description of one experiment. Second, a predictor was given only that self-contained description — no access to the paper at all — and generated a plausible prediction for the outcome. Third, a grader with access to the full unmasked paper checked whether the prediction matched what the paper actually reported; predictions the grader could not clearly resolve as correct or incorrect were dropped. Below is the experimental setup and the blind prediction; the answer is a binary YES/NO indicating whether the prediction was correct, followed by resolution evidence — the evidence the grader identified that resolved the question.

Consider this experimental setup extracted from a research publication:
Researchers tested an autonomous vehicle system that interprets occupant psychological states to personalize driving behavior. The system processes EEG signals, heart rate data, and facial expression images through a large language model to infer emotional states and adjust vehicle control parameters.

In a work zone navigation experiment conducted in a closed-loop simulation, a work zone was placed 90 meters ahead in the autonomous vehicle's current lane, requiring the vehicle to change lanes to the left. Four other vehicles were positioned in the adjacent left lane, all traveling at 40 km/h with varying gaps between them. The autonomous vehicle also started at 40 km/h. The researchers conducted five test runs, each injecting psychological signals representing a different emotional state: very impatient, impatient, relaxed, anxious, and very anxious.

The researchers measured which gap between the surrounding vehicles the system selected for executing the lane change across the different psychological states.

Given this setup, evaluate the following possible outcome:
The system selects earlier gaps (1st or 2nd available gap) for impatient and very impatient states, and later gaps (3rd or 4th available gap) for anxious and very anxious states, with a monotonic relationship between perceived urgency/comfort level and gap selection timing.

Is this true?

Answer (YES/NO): YES